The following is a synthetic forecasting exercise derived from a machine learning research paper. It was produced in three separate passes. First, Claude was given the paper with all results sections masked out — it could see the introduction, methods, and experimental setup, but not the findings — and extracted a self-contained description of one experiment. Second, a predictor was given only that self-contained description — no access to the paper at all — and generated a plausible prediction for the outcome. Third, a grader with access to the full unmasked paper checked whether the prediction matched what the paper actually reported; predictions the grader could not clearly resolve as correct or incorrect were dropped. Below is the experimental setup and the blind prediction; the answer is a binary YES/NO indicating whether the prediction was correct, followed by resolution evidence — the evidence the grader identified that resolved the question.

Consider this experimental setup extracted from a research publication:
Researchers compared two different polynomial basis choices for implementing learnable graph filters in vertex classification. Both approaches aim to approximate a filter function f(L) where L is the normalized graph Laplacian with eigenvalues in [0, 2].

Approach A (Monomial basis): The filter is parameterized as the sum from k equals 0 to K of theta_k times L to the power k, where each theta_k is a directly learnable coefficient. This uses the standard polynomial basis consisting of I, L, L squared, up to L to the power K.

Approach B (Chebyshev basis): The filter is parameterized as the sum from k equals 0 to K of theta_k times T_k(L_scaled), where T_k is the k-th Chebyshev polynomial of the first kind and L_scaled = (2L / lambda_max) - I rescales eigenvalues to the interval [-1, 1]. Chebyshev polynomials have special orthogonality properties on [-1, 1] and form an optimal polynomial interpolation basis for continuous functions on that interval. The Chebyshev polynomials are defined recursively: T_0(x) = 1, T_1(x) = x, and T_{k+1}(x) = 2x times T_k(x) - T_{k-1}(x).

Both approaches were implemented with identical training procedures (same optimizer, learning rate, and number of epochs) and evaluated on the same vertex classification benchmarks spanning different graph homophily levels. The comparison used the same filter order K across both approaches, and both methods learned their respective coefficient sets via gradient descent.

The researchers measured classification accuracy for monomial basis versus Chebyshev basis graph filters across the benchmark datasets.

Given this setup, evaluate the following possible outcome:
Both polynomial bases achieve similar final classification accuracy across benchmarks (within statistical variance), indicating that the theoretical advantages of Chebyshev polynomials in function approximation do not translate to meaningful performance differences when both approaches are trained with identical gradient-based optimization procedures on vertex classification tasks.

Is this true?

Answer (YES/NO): YES